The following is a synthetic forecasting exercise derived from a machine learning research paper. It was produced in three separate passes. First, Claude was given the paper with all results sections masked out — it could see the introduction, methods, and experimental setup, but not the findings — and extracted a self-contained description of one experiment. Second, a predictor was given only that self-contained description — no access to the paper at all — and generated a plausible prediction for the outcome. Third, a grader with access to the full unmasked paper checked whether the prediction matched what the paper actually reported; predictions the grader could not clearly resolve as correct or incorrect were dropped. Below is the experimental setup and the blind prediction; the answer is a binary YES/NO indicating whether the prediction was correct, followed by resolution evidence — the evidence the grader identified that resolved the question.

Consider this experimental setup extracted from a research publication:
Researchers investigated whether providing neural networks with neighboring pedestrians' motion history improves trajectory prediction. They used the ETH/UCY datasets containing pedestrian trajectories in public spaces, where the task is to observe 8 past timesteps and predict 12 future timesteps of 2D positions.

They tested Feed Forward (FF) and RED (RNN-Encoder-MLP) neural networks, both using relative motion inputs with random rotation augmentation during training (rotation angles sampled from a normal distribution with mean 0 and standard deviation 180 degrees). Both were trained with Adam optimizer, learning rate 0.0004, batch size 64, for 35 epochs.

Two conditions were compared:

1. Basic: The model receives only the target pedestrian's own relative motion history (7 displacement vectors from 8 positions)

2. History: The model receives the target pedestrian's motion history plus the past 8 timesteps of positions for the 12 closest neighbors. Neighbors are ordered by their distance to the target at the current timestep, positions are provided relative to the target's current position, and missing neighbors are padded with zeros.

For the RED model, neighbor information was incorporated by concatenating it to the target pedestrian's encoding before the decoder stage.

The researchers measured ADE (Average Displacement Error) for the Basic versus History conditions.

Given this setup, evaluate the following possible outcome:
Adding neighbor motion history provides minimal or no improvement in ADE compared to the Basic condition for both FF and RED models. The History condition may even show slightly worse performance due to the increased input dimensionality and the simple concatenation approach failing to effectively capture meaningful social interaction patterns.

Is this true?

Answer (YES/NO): YES